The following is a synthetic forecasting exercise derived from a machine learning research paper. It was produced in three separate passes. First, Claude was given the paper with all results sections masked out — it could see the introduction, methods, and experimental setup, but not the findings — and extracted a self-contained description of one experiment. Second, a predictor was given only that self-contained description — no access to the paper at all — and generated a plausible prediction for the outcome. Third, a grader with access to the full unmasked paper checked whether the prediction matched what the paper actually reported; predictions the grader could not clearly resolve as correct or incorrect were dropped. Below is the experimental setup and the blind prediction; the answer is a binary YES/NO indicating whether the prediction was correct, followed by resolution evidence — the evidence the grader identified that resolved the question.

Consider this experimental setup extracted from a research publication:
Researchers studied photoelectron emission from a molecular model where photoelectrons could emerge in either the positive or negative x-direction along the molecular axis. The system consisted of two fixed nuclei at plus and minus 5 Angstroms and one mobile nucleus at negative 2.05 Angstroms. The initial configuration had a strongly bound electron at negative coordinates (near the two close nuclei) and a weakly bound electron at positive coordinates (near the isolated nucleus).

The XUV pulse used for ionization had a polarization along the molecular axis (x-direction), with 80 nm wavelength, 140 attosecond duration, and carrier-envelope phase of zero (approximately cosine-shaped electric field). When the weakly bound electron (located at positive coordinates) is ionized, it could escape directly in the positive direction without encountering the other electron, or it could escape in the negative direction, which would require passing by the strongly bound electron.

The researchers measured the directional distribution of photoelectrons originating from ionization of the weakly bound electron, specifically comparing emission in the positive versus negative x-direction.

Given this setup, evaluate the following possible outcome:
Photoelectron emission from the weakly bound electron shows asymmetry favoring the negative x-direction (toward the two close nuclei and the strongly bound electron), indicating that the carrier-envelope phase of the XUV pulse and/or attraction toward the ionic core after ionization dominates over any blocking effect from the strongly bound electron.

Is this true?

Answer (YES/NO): NO